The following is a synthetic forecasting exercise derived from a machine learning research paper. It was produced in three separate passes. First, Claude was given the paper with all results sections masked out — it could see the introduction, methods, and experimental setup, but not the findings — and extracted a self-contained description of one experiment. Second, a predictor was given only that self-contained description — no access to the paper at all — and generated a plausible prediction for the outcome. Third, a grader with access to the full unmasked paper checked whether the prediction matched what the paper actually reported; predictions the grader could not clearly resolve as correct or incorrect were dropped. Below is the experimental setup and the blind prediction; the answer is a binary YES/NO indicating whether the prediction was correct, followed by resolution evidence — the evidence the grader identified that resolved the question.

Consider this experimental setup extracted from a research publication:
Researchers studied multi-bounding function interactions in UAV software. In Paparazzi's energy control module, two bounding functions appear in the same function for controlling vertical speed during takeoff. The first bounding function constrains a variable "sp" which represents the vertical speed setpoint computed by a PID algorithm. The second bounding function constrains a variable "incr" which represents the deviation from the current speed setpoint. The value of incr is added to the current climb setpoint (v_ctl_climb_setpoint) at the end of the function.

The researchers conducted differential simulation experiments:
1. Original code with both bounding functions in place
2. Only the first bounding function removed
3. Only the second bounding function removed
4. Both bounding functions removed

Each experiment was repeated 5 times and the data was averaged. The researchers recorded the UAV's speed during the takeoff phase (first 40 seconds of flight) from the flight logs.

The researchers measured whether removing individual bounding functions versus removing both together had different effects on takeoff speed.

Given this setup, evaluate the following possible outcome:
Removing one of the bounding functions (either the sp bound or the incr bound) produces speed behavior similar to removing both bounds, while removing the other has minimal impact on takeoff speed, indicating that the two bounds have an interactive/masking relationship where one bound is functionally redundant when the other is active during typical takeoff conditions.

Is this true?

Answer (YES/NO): NO